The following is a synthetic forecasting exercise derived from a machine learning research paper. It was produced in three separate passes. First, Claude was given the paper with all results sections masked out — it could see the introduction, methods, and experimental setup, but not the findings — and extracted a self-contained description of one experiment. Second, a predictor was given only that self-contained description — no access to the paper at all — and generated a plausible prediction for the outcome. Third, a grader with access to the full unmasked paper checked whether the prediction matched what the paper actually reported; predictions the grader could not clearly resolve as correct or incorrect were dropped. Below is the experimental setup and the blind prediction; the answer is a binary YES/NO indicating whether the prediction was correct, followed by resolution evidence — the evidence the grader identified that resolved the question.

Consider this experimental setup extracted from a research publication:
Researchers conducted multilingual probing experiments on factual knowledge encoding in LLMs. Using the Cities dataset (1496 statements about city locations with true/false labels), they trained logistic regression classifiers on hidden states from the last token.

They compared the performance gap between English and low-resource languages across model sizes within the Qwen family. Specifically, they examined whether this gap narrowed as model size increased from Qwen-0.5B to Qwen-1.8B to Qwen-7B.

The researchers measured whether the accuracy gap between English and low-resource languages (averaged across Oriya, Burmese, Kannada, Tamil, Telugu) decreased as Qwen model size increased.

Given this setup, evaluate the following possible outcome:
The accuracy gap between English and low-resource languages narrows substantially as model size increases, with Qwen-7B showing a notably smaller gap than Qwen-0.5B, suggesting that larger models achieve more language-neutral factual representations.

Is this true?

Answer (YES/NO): NO